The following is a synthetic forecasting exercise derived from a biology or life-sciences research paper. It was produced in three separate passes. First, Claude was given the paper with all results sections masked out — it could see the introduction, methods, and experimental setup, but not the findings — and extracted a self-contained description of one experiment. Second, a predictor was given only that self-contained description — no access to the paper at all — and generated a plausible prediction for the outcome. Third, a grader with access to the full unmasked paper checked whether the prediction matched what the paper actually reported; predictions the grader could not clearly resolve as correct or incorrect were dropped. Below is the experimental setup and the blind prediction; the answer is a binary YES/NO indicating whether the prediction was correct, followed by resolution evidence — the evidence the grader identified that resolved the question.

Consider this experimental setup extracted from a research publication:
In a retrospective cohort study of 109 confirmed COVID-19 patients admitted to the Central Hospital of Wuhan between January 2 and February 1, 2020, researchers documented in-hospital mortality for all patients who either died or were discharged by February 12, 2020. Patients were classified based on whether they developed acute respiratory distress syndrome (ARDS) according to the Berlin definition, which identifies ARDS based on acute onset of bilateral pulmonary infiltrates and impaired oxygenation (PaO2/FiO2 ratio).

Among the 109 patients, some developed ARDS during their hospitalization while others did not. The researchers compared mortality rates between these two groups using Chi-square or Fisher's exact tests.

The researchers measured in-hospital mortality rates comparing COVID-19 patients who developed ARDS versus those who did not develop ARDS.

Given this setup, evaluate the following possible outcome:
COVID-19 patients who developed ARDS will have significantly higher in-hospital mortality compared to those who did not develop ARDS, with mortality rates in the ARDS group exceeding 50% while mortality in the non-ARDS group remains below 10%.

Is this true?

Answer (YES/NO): NO